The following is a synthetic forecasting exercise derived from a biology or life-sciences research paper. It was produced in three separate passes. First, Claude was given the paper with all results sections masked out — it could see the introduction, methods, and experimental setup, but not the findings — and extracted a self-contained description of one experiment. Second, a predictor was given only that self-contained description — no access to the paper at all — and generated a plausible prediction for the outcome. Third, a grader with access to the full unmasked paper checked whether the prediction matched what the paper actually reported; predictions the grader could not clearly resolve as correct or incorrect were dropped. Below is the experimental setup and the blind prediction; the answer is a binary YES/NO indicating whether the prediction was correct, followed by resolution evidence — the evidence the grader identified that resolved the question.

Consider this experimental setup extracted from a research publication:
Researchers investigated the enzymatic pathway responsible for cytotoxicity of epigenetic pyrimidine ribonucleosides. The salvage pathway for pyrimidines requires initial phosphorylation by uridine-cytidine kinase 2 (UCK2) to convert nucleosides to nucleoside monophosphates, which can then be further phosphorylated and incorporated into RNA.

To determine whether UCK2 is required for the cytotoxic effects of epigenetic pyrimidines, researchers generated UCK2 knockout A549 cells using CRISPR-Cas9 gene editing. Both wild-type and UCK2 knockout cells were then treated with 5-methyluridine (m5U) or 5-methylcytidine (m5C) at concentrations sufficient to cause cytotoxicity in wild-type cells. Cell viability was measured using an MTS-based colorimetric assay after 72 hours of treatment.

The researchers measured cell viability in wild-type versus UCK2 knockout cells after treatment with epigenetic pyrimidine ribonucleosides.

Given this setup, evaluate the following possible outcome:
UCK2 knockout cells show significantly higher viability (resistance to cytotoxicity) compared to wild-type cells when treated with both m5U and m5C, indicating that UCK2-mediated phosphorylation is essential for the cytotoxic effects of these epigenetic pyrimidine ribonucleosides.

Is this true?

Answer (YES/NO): NO